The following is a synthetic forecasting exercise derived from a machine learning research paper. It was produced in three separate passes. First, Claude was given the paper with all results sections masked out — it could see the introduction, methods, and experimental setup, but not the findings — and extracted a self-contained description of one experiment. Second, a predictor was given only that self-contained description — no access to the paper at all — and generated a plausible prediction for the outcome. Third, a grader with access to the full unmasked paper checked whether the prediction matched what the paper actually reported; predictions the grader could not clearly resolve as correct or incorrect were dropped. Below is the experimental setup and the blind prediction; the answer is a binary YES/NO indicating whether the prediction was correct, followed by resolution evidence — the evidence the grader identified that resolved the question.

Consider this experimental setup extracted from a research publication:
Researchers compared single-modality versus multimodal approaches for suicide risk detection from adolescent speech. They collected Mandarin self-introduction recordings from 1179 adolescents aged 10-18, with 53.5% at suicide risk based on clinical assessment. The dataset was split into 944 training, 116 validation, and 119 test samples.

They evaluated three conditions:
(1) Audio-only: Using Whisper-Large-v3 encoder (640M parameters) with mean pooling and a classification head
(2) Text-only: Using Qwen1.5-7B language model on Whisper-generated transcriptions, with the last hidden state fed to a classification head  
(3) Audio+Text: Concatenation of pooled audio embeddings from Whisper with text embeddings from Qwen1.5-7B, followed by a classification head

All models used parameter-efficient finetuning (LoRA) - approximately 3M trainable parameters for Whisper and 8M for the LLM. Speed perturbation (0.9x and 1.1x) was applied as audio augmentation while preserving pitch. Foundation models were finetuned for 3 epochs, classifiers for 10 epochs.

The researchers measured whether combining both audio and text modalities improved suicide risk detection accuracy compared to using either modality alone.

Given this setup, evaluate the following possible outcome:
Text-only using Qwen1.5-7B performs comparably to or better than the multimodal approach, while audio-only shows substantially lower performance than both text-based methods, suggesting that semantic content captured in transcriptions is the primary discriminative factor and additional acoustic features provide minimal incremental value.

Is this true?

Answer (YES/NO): NO